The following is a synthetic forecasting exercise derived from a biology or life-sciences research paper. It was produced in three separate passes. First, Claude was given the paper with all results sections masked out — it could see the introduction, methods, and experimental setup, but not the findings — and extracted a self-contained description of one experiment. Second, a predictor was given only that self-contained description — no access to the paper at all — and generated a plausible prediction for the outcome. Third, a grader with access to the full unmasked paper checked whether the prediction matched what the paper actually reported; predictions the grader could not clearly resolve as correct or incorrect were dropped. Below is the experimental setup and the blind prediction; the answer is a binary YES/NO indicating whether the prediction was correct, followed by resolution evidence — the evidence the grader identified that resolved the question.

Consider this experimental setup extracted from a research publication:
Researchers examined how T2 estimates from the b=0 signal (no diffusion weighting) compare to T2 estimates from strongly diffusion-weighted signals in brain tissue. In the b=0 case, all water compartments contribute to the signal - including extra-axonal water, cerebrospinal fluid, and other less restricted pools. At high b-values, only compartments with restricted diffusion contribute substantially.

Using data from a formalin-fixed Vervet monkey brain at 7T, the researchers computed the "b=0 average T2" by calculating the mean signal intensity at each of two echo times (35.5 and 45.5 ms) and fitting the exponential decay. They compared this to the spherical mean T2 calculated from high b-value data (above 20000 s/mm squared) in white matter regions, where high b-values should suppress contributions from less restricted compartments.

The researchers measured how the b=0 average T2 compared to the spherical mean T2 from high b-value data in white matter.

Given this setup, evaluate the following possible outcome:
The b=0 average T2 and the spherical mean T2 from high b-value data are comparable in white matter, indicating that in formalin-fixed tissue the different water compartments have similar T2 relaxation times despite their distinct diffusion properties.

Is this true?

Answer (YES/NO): NO